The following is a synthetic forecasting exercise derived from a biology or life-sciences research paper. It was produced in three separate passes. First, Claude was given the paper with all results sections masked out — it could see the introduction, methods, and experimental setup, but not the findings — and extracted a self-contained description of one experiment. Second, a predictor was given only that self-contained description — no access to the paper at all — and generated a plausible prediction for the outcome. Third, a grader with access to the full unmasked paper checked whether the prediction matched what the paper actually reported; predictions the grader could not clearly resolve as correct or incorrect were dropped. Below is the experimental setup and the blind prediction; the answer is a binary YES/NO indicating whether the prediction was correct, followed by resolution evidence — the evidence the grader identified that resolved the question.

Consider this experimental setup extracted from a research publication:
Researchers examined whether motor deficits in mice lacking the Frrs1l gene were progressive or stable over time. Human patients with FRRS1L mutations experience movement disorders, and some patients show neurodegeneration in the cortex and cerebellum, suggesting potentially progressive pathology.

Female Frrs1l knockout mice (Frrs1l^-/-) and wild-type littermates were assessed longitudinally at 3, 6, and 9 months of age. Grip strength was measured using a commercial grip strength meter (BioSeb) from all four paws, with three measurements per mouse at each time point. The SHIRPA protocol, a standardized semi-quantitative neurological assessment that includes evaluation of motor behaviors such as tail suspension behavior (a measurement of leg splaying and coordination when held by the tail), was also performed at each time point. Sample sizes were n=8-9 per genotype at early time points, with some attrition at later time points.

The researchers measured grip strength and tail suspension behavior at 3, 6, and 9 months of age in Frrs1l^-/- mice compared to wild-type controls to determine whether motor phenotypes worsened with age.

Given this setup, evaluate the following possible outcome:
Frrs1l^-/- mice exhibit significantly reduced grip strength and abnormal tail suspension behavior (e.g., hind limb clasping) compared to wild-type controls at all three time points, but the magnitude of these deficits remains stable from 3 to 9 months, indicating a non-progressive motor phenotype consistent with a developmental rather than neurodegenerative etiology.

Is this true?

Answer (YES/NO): YES